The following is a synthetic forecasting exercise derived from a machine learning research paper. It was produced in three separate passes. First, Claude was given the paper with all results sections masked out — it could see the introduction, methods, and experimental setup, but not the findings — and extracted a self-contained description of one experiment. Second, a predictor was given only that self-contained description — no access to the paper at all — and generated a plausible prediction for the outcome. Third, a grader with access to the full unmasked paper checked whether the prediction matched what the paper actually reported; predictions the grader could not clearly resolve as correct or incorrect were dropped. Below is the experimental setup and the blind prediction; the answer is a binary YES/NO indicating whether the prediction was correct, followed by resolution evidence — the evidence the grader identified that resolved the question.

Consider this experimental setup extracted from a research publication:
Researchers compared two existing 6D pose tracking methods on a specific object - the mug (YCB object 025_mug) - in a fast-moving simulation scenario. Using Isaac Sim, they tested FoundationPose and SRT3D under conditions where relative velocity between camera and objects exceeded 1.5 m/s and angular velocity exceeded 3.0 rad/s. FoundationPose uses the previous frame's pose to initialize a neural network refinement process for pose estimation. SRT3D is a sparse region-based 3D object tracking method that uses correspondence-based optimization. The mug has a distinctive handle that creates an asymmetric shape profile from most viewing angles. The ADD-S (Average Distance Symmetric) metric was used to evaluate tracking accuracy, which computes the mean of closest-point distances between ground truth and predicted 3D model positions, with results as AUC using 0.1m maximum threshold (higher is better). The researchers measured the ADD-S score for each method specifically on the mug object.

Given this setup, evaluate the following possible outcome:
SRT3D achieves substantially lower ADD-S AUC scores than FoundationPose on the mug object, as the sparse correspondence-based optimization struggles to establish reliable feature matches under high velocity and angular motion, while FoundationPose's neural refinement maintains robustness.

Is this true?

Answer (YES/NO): NO